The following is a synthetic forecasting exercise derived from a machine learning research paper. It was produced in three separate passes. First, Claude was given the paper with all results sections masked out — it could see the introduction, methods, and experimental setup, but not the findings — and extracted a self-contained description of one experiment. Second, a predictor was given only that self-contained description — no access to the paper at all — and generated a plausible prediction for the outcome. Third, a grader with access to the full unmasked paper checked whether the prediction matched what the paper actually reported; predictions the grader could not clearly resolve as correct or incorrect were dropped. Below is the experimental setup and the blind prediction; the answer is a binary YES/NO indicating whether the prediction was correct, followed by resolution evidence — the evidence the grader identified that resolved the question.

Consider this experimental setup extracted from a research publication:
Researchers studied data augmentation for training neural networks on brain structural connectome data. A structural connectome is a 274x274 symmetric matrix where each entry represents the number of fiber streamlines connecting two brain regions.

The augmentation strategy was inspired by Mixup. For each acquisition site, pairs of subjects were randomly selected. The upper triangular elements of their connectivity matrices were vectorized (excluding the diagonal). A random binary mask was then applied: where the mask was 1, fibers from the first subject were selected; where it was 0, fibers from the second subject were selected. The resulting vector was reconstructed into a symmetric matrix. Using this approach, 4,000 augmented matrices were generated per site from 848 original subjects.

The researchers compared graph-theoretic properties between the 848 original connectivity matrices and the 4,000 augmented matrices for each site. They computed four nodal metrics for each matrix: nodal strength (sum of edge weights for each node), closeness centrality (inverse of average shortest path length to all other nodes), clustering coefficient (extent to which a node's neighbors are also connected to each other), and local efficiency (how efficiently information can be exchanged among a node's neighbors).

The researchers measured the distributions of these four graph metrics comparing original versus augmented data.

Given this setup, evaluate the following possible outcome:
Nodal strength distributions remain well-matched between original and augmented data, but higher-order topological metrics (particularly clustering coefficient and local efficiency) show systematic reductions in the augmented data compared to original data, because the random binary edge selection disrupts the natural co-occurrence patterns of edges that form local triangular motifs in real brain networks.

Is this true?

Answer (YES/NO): NO